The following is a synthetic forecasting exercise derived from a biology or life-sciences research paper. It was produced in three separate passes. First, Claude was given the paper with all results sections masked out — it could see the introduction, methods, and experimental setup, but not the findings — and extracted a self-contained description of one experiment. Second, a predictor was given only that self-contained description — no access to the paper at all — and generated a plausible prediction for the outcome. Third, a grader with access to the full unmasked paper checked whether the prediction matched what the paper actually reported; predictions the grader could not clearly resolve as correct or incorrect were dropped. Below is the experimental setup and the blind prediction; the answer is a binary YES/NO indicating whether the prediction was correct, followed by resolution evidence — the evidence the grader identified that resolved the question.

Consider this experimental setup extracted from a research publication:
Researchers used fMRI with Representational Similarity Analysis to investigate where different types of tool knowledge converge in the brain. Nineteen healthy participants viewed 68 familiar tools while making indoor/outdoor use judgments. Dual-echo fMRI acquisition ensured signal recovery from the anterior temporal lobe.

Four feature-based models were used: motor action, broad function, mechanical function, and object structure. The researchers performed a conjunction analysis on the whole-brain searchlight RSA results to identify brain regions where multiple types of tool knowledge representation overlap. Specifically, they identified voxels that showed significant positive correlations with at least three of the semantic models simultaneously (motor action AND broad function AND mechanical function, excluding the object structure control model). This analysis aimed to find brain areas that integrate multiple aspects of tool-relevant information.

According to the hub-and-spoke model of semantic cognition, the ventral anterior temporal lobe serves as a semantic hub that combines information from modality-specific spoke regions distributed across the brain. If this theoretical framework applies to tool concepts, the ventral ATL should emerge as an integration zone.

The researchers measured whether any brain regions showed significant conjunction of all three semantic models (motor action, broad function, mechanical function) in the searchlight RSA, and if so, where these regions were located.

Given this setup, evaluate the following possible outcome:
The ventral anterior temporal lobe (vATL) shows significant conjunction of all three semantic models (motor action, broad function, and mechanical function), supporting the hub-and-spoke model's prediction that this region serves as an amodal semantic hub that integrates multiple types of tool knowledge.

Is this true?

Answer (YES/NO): YES